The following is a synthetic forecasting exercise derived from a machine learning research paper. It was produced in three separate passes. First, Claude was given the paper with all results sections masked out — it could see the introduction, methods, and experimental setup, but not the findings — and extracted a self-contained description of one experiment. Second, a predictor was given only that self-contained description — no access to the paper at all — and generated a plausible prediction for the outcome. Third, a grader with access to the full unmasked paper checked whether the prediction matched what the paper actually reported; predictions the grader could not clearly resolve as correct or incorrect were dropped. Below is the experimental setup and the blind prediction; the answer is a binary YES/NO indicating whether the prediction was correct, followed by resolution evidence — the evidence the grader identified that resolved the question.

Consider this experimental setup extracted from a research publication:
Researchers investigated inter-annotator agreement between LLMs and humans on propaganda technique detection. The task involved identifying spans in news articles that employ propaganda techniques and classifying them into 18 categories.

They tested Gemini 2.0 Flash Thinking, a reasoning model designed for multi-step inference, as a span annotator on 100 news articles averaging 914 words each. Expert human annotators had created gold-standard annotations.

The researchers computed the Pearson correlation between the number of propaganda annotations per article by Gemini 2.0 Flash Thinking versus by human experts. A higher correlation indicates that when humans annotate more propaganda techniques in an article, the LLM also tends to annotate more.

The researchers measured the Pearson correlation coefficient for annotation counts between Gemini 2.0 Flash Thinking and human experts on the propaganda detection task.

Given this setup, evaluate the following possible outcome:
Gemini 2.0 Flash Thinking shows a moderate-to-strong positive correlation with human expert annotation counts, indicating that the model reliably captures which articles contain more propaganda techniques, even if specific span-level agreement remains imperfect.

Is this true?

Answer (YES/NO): YES